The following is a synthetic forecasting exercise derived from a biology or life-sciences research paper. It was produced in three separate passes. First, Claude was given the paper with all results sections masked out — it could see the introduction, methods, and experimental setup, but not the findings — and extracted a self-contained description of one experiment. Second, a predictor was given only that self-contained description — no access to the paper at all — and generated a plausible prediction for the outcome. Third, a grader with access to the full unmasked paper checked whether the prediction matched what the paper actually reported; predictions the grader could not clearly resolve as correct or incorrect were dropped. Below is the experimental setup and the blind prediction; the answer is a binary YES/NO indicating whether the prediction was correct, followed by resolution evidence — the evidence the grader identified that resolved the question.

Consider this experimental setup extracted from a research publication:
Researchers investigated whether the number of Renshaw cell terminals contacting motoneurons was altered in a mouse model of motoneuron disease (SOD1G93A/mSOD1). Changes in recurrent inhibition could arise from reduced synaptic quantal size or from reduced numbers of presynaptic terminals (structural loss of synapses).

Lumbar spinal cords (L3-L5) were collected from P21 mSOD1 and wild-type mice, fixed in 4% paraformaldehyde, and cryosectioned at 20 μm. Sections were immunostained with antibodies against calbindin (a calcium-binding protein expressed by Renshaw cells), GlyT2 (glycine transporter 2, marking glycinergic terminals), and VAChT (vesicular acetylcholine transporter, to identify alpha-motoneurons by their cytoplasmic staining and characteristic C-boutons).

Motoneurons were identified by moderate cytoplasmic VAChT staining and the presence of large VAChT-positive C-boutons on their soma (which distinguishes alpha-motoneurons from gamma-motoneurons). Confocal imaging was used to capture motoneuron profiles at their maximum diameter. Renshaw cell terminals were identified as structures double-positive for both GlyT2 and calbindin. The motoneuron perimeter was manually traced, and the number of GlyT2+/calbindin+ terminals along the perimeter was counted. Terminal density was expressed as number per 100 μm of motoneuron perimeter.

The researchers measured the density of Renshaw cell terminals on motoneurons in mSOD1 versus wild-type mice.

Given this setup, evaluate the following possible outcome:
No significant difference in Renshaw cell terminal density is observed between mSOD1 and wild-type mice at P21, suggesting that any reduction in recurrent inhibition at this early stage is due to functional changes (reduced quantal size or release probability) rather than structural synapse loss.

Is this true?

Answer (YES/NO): YES